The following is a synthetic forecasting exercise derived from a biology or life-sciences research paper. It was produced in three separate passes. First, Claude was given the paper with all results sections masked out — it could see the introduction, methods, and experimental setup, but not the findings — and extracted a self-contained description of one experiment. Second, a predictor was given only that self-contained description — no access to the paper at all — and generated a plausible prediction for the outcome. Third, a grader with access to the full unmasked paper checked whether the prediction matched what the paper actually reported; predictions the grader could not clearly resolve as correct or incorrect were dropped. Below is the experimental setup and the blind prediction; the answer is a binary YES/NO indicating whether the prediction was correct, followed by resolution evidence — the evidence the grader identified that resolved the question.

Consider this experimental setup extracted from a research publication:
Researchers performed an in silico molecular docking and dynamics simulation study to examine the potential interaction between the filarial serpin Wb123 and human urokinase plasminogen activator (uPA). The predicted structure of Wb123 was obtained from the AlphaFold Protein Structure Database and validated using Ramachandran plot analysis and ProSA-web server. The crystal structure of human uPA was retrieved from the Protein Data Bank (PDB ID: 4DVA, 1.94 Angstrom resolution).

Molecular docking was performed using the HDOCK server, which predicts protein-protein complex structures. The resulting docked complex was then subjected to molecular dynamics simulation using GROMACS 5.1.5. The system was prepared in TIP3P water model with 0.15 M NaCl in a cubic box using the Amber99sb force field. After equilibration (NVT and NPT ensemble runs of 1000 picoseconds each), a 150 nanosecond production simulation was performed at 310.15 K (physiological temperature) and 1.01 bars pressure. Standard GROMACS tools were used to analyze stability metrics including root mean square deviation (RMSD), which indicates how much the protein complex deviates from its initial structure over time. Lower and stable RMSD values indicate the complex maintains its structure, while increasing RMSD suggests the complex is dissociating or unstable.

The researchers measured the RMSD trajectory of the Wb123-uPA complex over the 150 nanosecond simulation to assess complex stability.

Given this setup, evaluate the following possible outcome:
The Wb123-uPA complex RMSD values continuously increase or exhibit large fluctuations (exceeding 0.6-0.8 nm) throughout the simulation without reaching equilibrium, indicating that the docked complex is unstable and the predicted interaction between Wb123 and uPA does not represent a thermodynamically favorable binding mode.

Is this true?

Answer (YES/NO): NO